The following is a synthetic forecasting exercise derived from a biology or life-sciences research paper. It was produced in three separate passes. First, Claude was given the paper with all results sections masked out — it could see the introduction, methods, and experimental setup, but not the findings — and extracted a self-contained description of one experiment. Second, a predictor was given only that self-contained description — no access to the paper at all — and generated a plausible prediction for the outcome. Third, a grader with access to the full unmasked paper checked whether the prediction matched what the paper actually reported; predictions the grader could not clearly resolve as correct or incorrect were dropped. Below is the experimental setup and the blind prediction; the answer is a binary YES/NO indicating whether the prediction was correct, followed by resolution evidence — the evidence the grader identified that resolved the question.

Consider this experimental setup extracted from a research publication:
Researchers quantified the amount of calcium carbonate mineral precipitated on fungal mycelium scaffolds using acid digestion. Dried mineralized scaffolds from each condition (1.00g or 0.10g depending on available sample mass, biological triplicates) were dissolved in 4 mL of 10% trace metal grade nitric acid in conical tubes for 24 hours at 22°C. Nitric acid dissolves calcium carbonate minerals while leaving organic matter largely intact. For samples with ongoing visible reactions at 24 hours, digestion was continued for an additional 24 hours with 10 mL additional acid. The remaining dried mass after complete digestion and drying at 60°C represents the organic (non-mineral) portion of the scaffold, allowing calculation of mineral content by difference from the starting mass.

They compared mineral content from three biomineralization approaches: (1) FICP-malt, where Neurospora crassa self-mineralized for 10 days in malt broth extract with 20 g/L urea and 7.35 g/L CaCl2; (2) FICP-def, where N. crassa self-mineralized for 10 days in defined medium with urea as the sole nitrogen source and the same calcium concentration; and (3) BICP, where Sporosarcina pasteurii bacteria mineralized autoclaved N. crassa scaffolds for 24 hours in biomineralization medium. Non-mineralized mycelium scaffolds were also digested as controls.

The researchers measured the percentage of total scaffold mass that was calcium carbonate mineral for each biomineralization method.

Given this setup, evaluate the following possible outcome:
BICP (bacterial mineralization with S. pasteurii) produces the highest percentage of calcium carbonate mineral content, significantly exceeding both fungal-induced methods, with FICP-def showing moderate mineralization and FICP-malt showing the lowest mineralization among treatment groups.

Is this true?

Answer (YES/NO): NO